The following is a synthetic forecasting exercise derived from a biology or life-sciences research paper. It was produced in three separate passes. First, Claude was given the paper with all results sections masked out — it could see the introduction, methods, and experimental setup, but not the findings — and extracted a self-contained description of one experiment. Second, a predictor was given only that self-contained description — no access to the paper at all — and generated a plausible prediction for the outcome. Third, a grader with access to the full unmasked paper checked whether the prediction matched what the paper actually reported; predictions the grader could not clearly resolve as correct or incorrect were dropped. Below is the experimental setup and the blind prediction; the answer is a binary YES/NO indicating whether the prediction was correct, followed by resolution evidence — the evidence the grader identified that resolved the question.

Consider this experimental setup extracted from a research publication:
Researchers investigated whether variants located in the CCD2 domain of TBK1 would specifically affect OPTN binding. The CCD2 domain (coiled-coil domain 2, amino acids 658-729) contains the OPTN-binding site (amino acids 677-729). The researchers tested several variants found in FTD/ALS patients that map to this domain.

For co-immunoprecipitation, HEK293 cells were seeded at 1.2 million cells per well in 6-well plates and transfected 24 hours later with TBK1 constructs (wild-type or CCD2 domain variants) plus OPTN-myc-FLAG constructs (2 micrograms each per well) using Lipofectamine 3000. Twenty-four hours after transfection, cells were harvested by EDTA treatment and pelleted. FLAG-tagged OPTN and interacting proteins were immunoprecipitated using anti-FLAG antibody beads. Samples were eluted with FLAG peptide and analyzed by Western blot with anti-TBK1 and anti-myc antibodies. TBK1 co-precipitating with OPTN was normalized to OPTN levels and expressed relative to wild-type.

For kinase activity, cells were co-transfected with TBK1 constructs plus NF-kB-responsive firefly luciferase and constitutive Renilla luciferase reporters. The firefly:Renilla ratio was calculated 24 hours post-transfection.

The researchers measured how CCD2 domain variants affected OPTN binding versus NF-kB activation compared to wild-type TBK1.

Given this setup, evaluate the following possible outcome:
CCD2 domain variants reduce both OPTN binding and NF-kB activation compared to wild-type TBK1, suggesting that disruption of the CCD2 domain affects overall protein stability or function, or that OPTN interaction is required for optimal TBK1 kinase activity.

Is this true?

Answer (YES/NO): NO